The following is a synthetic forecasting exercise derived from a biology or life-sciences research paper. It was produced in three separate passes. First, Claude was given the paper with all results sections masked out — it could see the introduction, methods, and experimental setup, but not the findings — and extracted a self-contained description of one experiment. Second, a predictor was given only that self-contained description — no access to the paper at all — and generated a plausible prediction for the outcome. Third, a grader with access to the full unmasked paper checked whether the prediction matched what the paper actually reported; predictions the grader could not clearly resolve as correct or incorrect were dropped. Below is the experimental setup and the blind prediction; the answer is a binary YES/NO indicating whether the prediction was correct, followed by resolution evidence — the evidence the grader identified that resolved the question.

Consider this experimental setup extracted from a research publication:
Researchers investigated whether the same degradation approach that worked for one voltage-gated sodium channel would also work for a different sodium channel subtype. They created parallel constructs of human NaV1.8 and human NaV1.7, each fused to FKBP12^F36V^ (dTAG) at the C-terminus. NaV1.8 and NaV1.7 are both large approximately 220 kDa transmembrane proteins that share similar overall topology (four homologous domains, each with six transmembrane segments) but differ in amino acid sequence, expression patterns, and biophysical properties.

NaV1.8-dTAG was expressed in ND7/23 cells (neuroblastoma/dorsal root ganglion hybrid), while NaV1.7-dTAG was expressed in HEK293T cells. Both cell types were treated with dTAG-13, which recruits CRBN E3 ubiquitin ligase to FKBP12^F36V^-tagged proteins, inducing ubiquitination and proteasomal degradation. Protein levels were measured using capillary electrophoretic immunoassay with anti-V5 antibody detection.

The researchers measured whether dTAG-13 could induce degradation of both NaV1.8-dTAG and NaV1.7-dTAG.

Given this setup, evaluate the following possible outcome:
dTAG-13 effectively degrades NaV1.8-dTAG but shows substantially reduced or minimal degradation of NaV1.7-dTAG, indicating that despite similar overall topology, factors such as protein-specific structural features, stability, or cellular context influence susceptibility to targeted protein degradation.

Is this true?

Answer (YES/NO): NO